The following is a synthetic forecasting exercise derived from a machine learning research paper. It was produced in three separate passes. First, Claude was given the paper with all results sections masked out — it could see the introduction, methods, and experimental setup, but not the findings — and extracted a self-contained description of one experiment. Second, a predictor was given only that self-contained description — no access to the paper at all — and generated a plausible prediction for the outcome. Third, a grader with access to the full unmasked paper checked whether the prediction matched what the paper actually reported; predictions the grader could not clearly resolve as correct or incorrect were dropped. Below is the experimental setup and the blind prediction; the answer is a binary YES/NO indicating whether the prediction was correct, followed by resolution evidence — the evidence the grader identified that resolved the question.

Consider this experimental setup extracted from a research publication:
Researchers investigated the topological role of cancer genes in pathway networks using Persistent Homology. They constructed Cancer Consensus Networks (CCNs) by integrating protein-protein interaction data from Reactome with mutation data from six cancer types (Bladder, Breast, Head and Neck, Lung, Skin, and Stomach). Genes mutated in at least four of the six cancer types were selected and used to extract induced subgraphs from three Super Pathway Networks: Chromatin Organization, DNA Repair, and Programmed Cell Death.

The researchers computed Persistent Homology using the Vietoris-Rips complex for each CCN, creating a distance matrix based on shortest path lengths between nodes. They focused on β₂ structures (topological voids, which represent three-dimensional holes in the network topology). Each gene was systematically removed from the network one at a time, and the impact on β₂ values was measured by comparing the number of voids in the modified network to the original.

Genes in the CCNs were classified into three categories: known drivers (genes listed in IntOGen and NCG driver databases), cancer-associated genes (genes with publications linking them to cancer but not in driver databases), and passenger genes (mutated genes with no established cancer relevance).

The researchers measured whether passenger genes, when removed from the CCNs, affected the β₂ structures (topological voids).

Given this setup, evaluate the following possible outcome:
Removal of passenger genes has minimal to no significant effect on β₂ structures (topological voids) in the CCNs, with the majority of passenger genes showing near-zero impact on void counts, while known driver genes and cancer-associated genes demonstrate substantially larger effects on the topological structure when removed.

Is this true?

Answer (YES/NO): YES